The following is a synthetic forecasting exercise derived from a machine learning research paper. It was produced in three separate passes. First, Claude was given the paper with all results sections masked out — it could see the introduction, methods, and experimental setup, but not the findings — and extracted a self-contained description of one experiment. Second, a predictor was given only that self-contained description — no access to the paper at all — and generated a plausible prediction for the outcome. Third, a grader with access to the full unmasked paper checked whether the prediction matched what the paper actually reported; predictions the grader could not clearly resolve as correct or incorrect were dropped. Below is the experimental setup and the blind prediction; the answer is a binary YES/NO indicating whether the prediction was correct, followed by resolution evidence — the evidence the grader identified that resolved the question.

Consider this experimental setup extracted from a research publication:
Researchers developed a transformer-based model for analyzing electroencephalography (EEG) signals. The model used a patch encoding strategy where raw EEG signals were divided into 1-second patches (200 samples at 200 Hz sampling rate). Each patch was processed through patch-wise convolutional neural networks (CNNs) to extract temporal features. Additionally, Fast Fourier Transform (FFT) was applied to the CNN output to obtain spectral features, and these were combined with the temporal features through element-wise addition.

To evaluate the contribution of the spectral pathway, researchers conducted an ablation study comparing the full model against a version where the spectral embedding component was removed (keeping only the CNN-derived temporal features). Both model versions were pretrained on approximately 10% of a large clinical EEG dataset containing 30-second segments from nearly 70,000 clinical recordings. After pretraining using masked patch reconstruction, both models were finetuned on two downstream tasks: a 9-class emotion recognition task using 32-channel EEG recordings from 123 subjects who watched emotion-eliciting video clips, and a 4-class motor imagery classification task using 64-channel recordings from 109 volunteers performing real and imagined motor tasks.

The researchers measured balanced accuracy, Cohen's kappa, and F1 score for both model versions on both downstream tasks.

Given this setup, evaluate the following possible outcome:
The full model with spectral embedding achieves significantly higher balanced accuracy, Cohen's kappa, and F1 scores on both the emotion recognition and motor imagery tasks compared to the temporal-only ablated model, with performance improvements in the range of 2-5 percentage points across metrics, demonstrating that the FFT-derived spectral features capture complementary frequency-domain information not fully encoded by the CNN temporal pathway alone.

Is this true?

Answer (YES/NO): NO